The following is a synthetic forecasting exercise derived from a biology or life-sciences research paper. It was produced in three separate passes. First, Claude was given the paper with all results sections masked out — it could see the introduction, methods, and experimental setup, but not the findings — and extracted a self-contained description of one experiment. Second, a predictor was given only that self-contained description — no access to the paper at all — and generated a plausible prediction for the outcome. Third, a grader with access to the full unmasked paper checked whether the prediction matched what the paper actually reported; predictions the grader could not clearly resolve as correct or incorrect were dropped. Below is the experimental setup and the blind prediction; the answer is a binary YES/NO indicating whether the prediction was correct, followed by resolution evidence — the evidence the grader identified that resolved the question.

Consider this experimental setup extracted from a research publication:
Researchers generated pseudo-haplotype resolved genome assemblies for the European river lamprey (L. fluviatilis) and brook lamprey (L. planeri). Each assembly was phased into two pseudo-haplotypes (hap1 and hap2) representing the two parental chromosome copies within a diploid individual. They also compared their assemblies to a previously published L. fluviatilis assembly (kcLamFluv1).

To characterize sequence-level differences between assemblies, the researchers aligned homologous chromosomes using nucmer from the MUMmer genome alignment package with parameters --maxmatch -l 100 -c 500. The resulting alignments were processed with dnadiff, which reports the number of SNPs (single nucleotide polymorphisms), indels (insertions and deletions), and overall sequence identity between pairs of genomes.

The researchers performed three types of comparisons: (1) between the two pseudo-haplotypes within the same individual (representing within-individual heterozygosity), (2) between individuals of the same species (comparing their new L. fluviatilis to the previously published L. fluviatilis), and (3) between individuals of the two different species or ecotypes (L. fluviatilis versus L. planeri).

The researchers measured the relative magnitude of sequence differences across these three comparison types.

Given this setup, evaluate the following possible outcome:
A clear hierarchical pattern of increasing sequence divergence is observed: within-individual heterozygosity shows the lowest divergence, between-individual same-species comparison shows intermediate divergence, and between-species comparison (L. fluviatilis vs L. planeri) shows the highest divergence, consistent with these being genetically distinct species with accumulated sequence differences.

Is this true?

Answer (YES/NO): NO